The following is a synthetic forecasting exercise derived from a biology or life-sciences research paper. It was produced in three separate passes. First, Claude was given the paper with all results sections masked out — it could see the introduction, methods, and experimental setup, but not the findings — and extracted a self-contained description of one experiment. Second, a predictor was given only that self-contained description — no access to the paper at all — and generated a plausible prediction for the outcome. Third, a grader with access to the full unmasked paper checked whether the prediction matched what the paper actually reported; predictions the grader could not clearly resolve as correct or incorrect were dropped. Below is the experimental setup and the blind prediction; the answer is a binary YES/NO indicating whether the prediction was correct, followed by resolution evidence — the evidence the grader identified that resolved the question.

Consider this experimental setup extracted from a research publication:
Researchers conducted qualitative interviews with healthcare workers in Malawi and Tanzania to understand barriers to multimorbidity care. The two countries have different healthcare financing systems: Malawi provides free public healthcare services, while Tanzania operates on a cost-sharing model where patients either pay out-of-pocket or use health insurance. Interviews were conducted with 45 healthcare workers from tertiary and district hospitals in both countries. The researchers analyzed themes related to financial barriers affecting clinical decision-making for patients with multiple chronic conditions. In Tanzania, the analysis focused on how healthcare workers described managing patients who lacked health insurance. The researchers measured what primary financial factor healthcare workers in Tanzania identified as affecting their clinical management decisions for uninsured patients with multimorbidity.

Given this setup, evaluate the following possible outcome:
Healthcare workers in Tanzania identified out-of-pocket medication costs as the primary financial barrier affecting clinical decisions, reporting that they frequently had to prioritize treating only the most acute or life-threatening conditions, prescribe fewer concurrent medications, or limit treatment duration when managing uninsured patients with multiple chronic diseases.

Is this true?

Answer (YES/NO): NO